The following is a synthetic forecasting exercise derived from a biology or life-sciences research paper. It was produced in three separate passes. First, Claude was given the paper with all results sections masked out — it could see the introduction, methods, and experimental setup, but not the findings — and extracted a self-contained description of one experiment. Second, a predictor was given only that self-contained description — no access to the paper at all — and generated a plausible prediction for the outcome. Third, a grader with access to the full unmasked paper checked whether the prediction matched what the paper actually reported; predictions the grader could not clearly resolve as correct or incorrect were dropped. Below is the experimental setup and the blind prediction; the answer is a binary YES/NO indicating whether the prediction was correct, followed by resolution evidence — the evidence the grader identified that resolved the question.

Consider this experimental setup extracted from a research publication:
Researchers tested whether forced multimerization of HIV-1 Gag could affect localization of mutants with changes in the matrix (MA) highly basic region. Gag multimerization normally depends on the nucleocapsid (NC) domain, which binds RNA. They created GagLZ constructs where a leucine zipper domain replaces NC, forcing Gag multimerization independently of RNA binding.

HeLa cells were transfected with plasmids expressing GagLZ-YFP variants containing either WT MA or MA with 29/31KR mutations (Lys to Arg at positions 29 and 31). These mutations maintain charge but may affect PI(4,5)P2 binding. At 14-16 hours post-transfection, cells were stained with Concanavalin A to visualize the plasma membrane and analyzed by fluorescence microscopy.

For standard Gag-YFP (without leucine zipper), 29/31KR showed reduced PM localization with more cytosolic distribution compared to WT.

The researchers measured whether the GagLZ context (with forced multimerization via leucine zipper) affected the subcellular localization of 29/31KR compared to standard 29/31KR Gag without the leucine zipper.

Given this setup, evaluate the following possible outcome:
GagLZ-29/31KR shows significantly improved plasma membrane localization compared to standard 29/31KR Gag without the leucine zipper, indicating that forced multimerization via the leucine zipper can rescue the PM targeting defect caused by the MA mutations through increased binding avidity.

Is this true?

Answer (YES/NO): YES